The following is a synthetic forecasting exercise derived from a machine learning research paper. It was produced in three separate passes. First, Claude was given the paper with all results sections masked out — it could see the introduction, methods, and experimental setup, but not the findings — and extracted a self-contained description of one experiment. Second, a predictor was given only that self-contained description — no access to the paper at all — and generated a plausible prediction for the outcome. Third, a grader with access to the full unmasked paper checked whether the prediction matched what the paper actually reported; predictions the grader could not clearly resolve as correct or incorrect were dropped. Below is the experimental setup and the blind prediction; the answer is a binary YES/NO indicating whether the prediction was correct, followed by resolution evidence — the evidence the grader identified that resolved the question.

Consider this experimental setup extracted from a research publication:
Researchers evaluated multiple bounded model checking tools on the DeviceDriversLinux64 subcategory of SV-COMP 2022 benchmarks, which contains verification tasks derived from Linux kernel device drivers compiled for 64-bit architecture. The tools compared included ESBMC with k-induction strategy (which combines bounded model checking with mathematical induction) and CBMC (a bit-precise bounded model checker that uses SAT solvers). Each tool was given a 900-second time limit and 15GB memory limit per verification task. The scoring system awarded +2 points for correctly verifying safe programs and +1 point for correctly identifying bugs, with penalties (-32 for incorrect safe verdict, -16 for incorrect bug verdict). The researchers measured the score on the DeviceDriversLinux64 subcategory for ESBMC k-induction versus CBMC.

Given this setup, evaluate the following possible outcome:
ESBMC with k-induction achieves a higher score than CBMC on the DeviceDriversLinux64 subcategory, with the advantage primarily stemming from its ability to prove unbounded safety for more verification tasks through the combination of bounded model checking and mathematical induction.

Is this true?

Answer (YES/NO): YES